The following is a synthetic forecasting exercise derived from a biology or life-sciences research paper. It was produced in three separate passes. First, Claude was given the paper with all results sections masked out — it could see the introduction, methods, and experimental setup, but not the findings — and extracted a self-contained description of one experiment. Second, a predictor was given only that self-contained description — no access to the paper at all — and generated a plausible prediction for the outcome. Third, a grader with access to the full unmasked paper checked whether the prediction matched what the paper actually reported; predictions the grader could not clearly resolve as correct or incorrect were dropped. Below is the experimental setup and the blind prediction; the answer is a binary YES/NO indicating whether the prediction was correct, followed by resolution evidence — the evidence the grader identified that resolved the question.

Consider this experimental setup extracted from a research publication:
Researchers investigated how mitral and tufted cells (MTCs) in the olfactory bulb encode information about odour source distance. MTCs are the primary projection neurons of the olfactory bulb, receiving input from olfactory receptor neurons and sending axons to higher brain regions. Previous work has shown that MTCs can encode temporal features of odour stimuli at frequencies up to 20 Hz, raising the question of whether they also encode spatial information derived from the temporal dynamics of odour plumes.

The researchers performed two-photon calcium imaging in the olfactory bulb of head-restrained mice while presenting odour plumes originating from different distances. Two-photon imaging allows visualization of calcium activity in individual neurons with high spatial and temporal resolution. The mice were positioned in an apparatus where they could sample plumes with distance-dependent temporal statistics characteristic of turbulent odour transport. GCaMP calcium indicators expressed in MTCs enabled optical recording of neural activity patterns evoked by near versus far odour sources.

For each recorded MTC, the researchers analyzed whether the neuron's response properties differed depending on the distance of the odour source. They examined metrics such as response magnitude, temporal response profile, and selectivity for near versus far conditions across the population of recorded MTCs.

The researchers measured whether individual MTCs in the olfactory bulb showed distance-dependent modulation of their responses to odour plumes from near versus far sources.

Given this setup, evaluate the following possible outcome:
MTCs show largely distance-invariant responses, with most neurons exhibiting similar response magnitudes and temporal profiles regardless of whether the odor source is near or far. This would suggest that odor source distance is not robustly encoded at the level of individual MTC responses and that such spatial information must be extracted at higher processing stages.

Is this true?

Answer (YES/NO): NO